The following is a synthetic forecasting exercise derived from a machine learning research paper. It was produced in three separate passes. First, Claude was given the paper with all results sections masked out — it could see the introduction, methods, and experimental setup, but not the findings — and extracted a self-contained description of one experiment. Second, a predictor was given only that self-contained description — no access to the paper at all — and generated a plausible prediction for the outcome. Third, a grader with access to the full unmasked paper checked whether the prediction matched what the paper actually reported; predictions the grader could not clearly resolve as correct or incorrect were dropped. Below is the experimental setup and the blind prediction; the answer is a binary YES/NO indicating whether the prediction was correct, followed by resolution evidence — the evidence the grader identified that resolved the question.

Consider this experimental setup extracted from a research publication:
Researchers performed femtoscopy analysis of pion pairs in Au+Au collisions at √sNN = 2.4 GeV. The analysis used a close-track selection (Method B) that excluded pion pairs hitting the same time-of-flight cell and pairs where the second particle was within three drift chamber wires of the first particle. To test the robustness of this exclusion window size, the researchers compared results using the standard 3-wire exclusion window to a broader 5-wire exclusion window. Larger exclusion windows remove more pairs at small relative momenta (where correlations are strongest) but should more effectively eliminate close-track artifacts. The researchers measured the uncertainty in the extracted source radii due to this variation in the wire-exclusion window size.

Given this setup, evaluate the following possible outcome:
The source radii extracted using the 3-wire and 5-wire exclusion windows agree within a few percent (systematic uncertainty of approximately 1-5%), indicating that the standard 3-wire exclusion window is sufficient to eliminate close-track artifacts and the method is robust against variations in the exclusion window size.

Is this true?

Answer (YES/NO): YES